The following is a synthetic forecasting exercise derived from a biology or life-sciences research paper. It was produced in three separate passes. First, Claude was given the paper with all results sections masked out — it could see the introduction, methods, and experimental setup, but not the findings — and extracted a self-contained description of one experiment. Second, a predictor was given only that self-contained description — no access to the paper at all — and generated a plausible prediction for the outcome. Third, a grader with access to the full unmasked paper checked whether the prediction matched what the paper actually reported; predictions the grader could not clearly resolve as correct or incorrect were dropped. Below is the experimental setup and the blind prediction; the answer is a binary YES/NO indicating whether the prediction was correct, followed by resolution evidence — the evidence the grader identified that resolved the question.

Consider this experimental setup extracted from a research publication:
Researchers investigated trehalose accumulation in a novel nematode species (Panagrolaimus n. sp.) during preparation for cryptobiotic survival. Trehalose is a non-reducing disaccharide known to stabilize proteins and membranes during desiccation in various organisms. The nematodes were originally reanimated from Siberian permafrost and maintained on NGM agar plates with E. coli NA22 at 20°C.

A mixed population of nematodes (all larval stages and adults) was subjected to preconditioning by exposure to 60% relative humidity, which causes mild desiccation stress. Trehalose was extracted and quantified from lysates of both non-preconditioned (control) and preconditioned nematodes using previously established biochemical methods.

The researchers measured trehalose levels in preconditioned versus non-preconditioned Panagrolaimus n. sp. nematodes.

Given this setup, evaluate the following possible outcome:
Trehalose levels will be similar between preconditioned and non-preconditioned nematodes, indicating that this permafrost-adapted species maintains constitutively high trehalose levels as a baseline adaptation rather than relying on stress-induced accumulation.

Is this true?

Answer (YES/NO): NO